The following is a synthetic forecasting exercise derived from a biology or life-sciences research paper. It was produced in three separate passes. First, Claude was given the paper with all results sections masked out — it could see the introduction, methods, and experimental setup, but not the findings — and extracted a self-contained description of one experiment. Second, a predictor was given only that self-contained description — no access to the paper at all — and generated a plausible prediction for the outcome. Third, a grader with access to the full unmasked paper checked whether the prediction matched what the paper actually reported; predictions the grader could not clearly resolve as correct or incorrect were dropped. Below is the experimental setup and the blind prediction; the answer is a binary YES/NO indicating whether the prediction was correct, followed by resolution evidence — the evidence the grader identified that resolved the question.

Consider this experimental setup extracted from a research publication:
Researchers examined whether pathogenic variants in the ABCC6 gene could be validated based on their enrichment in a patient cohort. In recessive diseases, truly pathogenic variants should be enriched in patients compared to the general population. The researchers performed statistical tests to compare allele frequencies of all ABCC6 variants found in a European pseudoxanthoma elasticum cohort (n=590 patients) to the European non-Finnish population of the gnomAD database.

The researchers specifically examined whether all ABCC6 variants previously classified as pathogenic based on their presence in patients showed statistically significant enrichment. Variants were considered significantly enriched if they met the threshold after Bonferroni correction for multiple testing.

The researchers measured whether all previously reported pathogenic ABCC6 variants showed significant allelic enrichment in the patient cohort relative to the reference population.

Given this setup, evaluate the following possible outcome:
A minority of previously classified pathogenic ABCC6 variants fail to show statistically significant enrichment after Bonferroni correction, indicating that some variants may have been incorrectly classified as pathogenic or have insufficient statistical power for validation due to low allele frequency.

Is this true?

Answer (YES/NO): YES